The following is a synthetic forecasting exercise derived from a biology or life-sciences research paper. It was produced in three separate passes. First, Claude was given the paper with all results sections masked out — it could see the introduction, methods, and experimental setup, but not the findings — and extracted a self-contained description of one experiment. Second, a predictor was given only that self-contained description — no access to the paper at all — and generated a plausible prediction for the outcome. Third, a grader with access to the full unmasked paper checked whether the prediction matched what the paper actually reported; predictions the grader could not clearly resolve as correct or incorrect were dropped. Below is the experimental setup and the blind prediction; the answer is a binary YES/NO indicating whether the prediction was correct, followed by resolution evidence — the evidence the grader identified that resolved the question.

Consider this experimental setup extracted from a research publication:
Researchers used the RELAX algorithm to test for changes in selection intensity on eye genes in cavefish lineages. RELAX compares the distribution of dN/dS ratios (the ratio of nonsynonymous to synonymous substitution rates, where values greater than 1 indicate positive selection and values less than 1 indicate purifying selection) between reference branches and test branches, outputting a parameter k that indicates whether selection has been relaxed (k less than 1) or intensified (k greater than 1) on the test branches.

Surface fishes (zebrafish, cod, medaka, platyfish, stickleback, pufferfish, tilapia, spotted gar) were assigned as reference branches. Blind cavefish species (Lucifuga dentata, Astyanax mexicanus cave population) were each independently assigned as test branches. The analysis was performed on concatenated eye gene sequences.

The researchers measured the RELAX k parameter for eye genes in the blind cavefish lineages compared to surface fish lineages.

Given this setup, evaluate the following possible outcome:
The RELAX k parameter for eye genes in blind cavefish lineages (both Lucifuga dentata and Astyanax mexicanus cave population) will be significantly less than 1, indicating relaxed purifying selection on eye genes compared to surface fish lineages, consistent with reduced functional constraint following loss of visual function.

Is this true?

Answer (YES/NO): YES